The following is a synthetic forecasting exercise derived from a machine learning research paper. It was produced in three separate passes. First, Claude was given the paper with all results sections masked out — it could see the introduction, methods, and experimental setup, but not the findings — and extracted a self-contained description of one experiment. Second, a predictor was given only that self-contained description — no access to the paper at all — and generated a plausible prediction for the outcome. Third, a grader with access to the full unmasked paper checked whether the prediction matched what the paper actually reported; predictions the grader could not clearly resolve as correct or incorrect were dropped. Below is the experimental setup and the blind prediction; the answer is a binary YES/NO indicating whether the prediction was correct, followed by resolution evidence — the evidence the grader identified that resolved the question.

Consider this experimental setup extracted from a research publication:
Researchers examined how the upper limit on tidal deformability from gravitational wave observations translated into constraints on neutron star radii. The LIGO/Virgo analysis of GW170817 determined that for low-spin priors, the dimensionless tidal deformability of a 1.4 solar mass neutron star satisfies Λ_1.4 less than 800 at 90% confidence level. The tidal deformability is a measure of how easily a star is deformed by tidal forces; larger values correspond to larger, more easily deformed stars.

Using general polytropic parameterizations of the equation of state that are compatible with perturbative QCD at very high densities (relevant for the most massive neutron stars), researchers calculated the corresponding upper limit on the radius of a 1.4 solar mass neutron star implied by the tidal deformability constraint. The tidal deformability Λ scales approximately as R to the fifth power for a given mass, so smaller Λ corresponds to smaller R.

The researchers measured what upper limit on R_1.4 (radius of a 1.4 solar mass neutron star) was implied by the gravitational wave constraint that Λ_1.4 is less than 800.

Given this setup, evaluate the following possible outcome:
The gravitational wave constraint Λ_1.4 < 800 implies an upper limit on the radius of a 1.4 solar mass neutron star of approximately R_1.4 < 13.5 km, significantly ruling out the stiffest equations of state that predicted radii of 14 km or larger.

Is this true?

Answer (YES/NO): YES